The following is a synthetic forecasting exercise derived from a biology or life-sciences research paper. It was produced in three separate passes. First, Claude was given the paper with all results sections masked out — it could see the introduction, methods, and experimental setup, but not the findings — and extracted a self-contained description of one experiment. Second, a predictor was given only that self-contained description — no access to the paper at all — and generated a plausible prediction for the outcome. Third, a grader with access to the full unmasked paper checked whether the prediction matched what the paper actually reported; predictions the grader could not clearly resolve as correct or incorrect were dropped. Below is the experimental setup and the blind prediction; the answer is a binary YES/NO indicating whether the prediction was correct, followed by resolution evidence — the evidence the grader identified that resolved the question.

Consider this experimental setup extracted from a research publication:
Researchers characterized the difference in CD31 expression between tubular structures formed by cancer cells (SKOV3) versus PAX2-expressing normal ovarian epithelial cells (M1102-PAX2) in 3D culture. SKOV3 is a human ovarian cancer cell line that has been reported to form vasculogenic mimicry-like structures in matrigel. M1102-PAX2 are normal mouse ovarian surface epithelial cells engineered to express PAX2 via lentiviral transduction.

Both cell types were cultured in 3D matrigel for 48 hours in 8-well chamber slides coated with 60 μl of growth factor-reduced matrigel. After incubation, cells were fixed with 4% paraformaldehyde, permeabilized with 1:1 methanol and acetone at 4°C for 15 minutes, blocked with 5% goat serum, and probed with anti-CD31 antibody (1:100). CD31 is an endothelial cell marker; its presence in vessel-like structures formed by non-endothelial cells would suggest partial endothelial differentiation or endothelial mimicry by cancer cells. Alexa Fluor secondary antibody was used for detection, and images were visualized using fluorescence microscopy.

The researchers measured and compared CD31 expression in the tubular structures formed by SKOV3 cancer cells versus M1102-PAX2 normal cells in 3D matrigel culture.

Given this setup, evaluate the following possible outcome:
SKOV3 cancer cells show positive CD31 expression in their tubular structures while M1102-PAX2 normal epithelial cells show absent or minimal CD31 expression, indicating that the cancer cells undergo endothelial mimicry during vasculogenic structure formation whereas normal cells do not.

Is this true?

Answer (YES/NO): YES